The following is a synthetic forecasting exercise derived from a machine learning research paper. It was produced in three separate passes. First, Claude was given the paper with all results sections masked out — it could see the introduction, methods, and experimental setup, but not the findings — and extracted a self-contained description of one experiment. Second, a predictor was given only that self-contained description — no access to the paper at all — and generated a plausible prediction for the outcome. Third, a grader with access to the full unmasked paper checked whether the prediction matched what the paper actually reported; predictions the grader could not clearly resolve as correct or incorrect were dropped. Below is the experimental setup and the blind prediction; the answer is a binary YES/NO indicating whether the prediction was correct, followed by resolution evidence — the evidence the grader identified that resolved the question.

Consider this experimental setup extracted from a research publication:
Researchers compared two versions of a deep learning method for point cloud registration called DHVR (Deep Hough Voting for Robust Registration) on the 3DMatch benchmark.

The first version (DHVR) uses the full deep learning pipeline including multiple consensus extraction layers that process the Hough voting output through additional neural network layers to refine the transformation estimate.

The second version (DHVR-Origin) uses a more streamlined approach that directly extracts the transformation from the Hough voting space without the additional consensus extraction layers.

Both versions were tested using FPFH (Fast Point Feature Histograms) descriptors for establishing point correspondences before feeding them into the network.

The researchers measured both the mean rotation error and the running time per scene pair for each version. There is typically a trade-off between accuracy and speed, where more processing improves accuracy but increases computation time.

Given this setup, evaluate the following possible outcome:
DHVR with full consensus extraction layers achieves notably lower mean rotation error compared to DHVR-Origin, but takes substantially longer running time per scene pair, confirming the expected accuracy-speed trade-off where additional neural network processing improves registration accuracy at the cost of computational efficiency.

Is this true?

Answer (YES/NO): NO